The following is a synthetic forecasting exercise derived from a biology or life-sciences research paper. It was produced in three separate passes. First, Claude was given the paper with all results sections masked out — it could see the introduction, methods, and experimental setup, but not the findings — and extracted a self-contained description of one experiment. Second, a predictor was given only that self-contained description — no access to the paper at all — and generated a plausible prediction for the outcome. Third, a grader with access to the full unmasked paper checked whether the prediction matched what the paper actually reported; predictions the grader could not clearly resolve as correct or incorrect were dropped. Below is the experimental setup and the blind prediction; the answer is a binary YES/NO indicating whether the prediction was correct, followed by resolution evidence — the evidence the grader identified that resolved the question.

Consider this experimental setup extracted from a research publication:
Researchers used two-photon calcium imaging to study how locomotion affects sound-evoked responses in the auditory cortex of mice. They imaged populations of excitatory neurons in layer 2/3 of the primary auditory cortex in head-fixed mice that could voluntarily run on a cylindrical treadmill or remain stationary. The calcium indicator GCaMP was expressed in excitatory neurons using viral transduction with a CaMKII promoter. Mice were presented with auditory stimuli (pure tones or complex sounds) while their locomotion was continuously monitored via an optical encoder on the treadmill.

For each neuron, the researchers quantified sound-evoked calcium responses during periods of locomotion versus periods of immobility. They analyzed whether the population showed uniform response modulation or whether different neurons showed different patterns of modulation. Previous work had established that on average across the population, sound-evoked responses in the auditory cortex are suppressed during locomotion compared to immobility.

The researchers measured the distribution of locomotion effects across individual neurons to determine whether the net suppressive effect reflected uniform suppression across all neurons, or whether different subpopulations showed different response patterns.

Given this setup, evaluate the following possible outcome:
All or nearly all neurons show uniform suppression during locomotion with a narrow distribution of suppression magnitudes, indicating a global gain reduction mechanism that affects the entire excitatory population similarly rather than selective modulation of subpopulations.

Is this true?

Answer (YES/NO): NO